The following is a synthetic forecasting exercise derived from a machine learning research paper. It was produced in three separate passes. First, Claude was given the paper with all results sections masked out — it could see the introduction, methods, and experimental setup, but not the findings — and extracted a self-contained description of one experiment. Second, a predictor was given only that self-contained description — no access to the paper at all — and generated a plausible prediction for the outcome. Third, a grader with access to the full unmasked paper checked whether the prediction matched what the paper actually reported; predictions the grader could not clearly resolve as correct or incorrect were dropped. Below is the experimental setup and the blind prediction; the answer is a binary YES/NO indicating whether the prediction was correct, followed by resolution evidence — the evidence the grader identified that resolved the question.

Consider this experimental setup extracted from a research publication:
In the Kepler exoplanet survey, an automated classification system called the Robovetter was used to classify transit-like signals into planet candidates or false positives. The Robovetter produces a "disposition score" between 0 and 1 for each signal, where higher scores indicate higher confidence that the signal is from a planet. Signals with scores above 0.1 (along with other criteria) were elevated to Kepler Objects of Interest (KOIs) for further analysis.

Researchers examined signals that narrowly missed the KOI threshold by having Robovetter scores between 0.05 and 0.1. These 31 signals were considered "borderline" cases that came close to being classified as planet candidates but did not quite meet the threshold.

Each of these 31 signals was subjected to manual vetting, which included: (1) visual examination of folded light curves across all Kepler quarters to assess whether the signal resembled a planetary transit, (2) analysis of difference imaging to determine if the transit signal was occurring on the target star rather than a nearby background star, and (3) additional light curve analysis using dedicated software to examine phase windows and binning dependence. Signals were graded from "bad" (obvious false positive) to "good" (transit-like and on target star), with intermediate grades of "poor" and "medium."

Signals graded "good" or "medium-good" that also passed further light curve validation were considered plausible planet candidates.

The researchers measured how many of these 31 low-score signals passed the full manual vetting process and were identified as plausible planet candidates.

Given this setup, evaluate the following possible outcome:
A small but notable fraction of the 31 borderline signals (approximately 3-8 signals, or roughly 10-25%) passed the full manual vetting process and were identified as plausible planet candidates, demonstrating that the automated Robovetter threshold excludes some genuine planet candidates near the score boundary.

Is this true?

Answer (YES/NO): YES